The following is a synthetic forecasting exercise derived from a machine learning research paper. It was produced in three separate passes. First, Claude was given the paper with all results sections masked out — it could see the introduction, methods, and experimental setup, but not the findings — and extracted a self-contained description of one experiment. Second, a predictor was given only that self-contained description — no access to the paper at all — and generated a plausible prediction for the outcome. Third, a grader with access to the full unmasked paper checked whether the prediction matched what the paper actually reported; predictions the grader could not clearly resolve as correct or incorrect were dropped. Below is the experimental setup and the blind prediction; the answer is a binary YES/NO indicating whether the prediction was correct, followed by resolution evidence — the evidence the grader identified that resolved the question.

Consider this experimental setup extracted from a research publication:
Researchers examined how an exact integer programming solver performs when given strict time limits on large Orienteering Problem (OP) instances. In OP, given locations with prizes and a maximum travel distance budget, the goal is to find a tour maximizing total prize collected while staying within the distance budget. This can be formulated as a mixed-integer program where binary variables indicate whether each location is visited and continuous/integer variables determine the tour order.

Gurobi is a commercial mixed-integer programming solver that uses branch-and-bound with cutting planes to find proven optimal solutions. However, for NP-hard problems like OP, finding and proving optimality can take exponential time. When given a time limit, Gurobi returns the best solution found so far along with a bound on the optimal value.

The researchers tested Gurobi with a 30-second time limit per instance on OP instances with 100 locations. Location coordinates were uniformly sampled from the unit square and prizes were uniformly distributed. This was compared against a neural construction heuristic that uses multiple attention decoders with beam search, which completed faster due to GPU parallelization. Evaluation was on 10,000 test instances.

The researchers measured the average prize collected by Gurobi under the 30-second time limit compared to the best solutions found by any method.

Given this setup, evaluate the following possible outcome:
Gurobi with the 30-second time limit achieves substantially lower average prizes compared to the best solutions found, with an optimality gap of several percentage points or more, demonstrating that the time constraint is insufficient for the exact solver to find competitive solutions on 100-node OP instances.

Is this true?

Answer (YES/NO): YES